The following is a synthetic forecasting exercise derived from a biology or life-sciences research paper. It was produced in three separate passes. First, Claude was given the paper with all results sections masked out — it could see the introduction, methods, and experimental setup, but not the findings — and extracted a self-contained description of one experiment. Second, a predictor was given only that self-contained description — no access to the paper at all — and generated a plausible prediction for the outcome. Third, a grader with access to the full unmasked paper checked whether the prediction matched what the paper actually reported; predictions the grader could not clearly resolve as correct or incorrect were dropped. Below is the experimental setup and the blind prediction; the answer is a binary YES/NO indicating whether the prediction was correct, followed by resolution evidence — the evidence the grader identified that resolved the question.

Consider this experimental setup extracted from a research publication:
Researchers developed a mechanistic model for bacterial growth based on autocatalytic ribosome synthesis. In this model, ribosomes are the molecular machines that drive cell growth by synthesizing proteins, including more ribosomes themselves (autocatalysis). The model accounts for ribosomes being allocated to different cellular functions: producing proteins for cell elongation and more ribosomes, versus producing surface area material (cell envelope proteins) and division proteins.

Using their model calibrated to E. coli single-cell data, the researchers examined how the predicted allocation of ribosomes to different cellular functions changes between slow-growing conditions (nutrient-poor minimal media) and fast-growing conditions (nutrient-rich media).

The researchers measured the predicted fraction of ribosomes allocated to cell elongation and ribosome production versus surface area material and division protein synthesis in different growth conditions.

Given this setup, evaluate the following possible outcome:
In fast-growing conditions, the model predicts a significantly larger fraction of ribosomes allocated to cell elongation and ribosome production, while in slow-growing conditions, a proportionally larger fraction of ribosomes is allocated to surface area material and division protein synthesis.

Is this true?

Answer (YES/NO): YES